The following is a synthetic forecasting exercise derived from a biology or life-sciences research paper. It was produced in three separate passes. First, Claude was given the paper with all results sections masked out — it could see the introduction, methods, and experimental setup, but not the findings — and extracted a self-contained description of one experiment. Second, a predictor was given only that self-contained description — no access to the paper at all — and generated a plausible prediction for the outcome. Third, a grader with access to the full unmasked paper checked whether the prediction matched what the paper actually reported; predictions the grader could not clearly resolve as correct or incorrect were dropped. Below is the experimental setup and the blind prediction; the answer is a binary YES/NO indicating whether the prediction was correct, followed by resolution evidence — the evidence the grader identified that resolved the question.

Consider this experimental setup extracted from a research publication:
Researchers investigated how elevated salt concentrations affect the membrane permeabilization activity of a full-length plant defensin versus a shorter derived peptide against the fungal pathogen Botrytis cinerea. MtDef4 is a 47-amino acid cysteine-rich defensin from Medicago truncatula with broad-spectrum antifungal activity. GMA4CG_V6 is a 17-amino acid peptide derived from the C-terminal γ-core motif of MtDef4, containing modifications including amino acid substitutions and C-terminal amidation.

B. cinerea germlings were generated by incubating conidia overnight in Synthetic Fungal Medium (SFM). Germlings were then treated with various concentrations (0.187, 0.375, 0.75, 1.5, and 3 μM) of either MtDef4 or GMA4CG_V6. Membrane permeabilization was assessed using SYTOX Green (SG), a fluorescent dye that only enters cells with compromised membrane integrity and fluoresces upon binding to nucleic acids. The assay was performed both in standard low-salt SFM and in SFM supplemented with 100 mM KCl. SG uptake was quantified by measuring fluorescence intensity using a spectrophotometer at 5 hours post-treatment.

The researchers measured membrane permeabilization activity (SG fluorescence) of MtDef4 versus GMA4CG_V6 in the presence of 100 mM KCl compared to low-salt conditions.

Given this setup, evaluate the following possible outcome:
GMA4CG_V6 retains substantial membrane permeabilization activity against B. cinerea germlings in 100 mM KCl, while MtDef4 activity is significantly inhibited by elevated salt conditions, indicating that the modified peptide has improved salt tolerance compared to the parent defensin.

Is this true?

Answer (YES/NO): YES